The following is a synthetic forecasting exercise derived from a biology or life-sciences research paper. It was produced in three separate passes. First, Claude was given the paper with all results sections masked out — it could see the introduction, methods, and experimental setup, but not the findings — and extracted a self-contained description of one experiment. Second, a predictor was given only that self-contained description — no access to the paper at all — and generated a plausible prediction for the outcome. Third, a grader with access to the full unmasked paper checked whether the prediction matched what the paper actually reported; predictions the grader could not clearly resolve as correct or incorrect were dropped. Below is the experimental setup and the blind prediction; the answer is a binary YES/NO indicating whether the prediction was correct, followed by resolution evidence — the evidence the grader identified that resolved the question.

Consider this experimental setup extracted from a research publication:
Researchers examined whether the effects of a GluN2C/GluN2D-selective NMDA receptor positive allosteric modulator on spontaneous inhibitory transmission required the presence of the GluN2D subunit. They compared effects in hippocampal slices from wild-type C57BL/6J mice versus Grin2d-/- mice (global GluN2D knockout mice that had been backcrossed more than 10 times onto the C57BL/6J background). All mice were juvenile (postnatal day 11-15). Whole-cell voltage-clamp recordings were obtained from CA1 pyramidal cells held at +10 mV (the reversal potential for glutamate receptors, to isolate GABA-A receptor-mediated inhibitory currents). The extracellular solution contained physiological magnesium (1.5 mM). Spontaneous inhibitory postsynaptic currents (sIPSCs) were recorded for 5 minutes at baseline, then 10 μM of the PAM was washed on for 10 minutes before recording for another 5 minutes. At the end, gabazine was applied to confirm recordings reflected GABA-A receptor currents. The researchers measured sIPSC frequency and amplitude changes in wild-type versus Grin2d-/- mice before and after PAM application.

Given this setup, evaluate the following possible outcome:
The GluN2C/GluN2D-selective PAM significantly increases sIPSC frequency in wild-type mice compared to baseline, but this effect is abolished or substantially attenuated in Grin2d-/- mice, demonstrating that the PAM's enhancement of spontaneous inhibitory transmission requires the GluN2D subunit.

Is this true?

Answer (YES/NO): NO